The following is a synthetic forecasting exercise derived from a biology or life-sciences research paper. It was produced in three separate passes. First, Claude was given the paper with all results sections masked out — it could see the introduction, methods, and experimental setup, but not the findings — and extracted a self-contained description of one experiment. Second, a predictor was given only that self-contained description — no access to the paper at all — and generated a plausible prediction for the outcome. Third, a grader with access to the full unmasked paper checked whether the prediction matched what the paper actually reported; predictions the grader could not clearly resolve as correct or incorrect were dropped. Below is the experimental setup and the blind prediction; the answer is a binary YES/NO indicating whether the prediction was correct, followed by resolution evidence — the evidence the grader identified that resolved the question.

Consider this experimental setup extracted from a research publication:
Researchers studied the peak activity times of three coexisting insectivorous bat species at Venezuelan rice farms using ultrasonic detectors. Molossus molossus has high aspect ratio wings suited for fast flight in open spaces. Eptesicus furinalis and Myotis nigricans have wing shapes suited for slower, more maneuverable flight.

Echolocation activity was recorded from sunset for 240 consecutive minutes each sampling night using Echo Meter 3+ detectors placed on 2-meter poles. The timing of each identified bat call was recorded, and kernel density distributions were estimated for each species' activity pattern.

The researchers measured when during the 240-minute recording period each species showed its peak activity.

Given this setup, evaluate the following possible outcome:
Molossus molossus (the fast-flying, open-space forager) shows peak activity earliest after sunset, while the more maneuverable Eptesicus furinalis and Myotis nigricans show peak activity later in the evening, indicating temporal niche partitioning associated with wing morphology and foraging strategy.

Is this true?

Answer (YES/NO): YES